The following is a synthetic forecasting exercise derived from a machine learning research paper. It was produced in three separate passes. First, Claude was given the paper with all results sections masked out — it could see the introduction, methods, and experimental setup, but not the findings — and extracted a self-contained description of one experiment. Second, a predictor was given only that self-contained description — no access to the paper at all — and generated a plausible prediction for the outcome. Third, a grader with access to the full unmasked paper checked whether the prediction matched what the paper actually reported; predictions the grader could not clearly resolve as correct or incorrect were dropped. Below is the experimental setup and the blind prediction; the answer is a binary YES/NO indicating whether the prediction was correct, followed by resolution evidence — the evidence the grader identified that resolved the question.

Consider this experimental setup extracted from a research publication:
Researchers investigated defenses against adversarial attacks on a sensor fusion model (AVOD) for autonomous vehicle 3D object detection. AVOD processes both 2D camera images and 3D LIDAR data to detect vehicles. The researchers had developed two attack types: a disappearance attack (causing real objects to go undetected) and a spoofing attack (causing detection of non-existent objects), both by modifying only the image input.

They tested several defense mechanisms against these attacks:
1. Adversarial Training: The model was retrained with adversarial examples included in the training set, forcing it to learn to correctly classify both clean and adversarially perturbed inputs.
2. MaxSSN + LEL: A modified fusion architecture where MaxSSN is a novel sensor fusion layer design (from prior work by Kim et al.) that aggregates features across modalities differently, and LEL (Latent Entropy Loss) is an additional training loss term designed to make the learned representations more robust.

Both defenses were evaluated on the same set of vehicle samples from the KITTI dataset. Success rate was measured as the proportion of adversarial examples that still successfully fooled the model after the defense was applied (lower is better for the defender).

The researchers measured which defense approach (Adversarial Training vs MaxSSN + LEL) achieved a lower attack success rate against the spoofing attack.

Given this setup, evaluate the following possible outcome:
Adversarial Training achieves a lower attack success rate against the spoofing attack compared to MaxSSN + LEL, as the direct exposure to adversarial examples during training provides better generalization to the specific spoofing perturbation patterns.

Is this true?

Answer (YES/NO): NO